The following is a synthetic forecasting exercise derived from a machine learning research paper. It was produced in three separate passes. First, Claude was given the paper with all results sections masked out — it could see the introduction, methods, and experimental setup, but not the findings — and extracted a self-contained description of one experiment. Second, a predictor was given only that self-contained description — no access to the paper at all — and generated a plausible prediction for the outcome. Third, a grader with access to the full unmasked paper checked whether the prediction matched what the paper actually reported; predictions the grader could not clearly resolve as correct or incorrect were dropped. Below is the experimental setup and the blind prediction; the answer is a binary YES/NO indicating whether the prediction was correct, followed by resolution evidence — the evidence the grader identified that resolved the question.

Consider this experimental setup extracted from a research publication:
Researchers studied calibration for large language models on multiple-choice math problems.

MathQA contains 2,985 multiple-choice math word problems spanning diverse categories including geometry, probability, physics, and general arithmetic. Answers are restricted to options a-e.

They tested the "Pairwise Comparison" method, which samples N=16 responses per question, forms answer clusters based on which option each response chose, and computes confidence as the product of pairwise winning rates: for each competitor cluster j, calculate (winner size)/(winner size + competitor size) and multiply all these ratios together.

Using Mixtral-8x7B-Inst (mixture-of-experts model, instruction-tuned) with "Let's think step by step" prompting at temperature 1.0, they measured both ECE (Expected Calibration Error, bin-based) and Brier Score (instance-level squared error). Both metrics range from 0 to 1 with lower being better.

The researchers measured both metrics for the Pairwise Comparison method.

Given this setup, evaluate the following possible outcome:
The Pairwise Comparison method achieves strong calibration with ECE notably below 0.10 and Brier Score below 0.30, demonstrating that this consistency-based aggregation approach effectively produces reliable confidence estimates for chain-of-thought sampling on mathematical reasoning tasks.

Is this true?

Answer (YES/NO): YES